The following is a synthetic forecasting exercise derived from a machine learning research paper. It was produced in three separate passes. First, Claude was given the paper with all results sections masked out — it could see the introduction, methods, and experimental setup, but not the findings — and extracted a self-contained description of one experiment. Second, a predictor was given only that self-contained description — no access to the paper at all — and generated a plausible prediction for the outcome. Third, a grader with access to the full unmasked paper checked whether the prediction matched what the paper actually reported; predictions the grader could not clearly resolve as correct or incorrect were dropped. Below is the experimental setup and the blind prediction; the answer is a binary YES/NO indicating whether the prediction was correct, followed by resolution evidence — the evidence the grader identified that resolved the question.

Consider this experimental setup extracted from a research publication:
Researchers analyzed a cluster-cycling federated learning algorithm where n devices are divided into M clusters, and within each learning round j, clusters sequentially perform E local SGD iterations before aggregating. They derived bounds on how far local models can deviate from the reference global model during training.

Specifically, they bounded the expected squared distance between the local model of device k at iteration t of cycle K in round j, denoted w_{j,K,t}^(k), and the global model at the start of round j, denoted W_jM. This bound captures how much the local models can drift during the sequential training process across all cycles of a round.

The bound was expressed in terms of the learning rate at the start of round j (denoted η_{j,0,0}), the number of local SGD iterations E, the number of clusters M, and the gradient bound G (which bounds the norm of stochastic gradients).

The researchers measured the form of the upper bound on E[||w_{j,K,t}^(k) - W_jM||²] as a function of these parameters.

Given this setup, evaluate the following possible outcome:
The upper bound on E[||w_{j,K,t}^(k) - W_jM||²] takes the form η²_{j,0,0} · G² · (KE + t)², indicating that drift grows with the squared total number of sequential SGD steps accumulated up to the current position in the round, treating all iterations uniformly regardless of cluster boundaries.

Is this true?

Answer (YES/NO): NO